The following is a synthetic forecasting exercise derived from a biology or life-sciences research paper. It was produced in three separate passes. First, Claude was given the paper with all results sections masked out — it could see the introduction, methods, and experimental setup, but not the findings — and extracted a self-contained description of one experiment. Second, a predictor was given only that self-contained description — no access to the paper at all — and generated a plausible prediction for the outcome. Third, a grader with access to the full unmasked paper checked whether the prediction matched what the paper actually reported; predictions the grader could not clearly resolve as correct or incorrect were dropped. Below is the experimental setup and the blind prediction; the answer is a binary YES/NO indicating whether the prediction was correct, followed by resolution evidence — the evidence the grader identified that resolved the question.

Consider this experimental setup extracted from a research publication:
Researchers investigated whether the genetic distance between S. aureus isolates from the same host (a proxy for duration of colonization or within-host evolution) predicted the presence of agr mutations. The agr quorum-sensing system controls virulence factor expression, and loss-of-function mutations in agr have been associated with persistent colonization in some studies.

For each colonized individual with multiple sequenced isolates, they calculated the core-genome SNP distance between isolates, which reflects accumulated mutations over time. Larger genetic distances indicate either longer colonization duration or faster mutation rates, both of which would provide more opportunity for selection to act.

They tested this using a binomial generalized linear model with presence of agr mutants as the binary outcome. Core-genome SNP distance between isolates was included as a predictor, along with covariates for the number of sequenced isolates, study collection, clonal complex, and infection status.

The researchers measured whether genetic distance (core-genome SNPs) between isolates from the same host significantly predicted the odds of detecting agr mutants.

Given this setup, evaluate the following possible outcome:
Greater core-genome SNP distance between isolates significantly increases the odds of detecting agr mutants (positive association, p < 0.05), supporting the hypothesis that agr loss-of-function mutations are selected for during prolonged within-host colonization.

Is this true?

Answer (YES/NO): YES